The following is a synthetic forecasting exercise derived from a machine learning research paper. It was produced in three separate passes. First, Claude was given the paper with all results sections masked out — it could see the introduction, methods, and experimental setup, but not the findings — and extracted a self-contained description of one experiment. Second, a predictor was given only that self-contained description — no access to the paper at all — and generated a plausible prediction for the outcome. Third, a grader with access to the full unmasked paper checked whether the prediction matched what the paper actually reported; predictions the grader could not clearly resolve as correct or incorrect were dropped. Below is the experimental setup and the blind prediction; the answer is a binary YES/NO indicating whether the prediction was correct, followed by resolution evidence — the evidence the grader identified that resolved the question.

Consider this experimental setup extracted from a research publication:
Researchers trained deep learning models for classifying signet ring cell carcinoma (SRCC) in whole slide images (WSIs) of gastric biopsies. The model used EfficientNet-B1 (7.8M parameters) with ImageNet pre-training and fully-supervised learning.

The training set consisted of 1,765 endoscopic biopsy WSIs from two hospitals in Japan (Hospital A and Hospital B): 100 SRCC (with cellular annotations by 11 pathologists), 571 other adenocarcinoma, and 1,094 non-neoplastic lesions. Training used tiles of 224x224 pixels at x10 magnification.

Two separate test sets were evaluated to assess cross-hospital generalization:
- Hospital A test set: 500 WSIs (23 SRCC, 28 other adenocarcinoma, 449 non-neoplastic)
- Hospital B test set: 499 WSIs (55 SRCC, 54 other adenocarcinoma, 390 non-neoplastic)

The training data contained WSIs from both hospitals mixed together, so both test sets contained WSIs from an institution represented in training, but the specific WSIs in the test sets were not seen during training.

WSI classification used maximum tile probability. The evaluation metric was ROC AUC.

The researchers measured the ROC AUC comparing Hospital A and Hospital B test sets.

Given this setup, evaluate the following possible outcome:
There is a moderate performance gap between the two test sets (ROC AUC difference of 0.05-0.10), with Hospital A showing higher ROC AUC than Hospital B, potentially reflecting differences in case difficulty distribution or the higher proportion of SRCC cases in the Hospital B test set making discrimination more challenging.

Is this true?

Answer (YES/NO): NO